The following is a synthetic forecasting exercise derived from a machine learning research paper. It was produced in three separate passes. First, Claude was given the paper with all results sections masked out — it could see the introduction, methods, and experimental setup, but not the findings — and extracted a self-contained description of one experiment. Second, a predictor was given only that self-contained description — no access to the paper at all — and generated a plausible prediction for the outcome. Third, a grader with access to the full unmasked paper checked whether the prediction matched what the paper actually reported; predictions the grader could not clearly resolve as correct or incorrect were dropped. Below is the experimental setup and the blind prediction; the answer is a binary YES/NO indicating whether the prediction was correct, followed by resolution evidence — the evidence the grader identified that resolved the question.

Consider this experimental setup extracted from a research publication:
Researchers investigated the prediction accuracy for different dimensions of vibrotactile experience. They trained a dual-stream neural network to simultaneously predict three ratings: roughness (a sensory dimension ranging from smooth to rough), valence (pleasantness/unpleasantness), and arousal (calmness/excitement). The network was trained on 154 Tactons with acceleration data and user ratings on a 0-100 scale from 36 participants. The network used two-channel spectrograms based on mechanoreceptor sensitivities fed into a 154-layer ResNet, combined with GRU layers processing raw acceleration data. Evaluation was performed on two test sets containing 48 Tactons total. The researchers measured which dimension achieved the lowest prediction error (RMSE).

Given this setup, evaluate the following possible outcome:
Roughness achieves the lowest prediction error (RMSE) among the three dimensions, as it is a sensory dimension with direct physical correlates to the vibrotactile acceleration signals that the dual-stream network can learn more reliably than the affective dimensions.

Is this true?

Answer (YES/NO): NO